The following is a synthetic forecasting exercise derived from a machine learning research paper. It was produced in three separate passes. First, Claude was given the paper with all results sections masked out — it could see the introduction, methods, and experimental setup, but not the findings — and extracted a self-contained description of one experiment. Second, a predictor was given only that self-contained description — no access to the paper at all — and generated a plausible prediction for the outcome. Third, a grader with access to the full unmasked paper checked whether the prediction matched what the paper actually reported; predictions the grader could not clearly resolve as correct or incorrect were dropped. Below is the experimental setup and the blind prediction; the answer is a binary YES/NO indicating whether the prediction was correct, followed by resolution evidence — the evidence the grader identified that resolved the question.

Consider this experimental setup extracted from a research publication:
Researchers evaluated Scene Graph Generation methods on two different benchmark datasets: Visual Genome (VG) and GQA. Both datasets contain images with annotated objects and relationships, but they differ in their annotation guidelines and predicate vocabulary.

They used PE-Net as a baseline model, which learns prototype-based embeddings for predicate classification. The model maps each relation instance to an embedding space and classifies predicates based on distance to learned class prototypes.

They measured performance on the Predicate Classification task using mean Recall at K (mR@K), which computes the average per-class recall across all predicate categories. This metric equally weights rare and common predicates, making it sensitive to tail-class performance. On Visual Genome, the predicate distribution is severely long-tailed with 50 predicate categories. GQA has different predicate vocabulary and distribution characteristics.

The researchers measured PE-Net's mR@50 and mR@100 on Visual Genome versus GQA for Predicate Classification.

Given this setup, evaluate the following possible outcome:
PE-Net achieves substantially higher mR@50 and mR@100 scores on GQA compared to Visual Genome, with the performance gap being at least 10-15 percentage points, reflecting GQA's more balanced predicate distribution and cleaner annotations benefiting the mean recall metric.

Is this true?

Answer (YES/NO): NO